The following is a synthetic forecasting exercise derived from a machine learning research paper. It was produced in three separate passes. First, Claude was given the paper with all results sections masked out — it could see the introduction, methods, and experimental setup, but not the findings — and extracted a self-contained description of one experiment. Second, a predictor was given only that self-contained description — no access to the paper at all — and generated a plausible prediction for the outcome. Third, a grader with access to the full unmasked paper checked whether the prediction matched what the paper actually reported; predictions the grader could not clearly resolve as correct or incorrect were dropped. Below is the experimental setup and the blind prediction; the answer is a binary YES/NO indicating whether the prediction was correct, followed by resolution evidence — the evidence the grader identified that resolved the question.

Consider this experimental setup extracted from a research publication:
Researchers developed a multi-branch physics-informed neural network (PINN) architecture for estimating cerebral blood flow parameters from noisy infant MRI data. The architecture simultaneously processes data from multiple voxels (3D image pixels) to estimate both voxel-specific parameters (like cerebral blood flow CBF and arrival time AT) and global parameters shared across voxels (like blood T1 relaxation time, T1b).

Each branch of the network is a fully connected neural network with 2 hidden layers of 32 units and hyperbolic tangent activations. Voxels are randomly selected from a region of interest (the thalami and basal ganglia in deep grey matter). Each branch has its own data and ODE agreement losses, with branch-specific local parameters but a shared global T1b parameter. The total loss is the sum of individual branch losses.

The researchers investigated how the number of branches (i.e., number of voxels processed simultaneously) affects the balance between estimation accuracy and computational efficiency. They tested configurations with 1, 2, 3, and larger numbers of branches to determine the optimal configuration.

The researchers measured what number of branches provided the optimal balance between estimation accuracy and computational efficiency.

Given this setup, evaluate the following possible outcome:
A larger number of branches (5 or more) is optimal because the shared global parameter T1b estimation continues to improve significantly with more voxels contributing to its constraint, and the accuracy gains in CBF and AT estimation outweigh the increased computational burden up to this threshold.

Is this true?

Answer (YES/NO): NO